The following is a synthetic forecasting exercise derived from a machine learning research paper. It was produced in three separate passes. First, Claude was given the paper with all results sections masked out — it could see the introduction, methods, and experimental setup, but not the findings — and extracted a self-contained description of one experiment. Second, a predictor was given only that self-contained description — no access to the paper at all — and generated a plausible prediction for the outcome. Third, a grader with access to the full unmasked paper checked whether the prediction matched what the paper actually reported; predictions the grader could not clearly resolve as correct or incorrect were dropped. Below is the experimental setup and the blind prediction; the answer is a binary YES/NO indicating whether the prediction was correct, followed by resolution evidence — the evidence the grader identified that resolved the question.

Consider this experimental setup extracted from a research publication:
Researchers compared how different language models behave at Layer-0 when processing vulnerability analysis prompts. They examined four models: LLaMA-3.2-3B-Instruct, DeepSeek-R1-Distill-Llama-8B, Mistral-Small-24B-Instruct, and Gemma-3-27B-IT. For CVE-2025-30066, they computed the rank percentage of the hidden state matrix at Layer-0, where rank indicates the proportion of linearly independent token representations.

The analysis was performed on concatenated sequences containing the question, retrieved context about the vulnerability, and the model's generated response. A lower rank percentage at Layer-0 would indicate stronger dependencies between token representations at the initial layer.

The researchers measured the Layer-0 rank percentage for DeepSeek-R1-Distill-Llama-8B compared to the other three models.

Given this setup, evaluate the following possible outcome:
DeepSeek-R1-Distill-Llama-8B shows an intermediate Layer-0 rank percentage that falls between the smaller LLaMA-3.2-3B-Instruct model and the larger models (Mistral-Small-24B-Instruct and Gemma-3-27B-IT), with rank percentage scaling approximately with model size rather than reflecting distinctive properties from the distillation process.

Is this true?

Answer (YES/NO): NO